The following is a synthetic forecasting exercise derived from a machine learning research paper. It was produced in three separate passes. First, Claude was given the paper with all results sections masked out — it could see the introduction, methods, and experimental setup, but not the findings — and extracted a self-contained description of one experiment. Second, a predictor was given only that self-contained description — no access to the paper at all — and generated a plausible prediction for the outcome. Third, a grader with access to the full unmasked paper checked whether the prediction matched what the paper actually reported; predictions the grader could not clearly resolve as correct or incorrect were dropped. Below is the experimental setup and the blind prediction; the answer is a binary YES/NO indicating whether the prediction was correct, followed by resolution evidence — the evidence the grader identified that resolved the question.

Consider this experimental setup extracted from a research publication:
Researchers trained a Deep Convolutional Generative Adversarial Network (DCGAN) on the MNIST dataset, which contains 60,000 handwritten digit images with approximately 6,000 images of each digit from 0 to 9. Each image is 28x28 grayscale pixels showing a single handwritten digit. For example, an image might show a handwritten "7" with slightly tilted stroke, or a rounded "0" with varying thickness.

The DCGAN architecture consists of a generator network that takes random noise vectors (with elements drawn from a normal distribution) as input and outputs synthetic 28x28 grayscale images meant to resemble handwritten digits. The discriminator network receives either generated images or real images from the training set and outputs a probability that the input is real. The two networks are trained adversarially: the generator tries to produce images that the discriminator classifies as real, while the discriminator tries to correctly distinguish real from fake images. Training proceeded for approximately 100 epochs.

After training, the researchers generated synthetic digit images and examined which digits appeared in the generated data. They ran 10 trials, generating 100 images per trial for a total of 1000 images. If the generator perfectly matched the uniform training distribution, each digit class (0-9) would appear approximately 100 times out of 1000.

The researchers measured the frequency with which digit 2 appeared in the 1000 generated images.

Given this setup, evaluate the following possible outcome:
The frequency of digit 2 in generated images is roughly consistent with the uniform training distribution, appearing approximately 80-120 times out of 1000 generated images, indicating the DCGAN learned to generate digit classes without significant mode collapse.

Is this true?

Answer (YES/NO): NO